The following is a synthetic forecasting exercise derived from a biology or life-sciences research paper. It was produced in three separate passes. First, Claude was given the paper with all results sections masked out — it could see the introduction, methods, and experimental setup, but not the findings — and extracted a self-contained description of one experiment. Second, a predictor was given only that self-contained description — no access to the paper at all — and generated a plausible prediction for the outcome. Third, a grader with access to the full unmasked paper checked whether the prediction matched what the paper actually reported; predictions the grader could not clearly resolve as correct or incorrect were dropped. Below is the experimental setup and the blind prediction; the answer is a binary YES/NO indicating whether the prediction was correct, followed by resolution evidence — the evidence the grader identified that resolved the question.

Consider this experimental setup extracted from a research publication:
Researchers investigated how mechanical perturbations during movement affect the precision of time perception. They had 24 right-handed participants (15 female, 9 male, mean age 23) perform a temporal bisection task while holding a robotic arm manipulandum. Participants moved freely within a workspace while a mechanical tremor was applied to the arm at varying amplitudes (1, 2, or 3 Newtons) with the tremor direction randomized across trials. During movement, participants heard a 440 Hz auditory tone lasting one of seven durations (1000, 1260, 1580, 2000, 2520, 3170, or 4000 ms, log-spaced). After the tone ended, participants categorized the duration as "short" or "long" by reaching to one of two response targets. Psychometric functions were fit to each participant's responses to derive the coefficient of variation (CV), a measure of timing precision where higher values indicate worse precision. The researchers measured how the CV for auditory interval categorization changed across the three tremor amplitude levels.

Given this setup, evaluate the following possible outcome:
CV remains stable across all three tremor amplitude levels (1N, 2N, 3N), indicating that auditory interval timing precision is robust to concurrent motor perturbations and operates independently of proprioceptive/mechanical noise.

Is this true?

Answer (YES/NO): NO